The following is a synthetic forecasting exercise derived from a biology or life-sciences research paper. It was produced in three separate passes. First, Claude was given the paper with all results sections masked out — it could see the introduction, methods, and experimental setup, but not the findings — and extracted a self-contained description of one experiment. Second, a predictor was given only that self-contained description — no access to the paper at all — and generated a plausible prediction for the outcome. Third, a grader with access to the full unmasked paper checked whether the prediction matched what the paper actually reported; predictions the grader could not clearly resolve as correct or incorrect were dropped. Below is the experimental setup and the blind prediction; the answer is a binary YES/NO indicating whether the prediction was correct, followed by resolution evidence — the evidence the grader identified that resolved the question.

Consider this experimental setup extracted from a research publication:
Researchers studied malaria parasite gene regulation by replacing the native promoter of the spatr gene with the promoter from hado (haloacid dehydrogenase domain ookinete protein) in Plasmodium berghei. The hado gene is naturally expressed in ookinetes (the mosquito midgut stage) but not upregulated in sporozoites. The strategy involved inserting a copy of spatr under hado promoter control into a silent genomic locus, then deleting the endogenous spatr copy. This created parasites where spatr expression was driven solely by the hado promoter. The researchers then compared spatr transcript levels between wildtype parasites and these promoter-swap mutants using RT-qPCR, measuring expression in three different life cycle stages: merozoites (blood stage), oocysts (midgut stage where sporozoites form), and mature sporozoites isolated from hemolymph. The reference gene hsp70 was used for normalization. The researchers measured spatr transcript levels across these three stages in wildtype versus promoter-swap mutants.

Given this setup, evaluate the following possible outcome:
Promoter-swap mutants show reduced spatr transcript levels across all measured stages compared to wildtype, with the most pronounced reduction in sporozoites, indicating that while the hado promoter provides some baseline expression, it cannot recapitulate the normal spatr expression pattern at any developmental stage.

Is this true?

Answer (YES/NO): NO